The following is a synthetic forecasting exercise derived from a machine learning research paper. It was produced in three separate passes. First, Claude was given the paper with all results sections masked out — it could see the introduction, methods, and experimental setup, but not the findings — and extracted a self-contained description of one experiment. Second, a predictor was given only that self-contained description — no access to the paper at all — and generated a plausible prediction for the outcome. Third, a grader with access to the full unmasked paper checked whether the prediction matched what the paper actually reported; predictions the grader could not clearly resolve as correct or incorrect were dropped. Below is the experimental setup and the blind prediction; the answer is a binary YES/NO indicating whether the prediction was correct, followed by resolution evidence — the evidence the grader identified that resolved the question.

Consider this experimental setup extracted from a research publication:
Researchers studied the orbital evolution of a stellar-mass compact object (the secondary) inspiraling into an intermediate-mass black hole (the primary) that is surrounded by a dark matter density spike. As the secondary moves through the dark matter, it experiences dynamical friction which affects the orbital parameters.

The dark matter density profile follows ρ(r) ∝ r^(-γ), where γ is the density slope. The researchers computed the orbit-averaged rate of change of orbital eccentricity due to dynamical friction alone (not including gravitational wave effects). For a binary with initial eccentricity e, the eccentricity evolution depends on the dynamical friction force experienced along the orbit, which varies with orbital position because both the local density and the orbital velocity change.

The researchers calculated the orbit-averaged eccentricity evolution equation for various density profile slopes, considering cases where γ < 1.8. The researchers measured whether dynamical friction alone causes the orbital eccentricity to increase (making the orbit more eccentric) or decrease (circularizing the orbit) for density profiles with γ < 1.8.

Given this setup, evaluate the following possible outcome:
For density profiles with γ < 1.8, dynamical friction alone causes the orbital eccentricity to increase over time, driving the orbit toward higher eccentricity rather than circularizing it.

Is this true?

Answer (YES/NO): YES